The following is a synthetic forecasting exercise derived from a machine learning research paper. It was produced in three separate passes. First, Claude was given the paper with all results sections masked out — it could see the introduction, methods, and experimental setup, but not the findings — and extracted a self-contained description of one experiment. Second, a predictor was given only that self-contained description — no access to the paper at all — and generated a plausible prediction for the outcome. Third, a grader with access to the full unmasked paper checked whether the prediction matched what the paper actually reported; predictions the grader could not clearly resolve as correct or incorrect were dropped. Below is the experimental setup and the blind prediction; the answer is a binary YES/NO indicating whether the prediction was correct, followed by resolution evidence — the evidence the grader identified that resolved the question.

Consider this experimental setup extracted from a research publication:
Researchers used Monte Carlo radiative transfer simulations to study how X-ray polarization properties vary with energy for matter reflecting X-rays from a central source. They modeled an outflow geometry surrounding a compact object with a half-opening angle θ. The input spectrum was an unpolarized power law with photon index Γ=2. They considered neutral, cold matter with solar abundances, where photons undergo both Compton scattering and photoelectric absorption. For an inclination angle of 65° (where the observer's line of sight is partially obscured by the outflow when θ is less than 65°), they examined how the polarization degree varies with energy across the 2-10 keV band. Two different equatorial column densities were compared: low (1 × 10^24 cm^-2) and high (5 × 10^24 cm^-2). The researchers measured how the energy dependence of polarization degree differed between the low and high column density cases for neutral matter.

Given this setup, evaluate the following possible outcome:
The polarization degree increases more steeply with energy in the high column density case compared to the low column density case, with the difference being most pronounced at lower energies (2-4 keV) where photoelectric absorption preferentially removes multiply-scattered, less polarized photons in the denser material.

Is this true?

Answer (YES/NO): NO